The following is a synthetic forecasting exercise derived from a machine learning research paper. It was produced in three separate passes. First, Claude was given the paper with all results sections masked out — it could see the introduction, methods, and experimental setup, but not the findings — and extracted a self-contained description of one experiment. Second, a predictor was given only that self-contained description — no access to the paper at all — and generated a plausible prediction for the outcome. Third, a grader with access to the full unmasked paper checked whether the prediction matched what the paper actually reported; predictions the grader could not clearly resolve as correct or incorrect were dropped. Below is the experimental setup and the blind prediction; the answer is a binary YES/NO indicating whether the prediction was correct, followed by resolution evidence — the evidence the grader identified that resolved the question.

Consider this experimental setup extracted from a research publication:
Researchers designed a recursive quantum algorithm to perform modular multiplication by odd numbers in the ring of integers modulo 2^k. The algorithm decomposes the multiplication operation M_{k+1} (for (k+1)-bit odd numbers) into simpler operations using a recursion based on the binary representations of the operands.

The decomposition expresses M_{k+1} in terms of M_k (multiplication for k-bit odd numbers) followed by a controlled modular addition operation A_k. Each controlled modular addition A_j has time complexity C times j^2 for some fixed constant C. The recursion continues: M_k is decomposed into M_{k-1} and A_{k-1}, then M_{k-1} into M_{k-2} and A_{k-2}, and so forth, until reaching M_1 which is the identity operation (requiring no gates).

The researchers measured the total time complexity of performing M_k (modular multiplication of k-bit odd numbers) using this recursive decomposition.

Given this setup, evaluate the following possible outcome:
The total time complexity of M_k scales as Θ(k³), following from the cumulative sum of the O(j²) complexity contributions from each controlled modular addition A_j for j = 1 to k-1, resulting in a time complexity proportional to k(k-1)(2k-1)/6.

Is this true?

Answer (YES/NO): YES